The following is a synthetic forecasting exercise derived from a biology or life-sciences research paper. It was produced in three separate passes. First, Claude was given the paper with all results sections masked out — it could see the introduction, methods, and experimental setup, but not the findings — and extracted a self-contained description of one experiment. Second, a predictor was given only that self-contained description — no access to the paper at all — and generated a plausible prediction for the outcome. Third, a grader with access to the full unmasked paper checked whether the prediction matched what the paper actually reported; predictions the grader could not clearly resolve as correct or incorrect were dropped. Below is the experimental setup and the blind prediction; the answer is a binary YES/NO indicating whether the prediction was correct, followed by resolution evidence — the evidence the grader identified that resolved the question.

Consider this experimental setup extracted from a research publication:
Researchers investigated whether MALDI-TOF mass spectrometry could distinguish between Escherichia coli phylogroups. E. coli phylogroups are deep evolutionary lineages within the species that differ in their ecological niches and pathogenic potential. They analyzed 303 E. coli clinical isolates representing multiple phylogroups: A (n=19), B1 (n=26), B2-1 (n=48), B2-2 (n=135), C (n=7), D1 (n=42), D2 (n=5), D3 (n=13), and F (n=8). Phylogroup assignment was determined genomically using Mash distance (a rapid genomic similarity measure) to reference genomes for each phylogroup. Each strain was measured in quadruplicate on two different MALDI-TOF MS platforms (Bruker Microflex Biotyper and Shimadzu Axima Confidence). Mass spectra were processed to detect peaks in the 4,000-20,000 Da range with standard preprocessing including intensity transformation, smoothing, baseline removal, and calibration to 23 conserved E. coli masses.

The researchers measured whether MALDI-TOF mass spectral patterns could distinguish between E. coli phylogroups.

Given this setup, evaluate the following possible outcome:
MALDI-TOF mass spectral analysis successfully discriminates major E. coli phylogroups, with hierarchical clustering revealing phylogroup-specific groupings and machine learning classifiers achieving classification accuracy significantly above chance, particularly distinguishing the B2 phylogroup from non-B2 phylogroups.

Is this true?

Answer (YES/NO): NO